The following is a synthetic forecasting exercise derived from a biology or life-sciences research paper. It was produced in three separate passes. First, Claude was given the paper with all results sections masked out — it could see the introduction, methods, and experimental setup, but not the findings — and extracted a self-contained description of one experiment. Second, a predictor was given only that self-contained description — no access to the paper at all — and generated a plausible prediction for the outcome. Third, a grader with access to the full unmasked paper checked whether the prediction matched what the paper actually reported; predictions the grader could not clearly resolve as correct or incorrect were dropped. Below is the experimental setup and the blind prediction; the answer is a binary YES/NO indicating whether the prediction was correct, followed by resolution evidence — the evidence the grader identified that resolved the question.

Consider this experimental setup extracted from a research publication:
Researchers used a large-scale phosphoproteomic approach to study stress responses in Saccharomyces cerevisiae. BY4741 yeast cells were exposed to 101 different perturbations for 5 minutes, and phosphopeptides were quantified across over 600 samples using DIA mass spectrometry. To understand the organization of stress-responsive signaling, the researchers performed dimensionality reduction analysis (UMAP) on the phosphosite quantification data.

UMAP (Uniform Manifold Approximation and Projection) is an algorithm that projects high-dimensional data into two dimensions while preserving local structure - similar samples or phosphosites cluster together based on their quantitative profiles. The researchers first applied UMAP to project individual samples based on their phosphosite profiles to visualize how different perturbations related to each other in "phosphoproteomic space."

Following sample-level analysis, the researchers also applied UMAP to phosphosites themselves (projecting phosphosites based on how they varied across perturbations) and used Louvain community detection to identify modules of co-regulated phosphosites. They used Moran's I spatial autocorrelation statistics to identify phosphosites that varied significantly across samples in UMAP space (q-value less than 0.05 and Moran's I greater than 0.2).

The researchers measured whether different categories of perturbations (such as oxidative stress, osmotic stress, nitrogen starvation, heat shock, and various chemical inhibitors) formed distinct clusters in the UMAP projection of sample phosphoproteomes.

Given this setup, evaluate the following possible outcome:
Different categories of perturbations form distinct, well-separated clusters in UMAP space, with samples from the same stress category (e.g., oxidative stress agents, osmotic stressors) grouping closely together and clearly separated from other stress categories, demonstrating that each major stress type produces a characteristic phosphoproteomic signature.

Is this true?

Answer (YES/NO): YES